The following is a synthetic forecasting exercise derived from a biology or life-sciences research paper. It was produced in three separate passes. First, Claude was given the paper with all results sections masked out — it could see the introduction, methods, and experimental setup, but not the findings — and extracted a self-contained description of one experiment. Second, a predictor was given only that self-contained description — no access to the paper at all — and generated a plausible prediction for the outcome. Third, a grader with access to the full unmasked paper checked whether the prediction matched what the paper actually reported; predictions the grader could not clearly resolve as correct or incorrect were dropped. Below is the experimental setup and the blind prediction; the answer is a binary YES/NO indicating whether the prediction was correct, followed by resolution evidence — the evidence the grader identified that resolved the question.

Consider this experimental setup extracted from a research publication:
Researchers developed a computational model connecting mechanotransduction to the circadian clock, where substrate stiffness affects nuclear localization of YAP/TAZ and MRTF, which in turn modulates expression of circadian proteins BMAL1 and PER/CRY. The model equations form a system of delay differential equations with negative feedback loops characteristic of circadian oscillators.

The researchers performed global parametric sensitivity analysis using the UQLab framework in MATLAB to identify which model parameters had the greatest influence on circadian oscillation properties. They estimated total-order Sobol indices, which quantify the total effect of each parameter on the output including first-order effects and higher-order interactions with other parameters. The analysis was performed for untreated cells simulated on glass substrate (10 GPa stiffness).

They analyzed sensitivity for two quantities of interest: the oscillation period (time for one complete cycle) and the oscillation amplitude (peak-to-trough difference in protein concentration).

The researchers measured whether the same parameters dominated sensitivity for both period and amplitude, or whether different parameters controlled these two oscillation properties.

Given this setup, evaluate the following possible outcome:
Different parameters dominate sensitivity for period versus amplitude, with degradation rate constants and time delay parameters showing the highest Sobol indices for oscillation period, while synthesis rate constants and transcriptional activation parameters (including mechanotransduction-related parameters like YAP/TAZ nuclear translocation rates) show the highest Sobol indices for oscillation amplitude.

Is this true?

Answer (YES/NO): NO